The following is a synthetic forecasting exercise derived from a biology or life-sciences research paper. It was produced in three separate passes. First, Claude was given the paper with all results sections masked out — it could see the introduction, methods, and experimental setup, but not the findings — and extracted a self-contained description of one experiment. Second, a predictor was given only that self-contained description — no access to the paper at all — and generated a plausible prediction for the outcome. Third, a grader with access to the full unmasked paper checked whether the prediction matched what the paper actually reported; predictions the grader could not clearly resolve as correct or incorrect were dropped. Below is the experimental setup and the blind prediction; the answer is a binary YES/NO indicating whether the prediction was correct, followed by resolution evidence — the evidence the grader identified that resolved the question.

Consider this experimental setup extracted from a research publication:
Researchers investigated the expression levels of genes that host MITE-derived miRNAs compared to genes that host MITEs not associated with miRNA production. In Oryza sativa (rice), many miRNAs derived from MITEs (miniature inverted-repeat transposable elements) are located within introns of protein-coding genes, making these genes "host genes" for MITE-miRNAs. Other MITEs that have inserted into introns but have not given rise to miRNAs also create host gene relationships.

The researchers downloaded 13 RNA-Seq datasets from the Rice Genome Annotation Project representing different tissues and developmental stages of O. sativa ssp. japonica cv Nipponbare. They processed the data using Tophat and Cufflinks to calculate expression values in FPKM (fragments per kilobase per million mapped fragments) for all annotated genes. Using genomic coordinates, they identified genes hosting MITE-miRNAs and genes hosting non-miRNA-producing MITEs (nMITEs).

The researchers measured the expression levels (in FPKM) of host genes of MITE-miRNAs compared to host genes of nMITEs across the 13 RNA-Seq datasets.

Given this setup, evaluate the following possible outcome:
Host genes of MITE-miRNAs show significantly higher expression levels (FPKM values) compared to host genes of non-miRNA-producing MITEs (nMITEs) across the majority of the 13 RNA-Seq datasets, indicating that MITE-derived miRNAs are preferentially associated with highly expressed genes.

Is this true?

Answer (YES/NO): YES